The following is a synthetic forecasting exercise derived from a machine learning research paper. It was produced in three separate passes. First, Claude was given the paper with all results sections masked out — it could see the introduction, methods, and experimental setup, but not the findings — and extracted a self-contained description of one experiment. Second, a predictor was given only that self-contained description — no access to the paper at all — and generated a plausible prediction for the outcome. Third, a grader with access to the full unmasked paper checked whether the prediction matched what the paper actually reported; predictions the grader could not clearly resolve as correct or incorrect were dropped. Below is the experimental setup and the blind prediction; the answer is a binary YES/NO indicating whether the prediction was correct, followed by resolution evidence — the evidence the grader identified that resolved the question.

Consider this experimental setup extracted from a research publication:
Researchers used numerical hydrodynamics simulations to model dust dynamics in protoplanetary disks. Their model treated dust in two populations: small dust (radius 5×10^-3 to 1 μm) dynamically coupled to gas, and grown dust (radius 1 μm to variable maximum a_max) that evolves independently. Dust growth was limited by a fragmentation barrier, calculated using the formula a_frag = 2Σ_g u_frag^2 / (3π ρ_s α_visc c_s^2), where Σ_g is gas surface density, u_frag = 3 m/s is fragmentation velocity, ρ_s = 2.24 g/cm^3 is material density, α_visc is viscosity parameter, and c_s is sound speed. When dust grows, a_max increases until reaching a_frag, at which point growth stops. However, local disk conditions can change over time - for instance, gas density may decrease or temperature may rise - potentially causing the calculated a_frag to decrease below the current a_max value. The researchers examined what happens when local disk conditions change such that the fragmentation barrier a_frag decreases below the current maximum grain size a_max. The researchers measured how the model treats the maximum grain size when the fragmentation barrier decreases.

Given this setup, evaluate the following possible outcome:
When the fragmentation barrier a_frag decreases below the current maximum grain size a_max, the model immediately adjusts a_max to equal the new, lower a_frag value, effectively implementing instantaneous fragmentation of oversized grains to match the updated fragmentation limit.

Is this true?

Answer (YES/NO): YES